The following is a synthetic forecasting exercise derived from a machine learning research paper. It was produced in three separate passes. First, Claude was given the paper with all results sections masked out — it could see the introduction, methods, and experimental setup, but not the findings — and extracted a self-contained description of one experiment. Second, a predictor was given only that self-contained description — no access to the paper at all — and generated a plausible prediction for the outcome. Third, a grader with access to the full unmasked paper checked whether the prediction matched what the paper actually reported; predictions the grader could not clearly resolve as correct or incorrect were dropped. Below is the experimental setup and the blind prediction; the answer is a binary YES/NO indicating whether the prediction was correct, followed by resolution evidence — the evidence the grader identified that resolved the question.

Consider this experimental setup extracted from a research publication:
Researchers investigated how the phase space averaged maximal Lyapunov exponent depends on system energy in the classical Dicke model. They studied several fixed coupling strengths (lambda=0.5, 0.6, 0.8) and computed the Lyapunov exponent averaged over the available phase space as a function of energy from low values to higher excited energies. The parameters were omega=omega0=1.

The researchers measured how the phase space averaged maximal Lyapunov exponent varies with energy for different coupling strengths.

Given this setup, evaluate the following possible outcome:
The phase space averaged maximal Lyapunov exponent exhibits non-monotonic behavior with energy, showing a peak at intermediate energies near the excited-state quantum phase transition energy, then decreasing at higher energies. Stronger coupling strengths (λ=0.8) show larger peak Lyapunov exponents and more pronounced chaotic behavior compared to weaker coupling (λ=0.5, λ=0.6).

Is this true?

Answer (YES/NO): NO